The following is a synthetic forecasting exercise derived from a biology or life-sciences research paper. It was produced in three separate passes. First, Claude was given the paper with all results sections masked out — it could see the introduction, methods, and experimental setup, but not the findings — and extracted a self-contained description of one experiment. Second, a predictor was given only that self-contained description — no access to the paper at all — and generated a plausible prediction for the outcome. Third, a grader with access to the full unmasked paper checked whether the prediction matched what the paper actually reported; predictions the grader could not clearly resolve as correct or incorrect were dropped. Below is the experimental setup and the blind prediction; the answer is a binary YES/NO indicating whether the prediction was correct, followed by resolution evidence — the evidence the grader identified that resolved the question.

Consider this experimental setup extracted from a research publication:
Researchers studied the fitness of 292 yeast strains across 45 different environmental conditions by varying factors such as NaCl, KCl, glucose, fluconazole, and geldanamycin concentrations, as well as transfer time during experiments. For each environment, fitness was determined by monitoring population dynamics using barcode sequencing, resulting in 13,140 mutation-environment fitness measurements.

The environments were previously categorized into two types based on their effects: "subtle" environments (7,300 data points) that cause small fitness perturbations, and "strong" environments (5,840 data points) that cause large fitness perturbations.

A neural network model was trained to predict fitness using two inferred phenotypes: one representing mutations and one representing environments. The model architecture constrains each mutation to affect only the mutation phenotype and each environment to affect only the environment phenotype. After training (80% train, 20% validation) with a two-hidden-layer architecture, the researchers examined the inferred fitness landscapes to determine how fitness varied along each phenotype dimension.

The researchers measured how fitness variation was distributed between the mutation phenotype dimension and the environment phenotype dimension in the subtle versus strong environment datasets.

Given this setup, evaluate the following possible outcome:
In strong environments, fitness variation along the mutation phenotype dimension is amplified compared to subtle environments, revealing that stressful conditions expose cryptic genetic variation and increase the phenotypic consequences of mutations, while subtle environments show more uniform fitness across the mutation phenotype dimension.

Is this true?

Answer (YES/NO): NO